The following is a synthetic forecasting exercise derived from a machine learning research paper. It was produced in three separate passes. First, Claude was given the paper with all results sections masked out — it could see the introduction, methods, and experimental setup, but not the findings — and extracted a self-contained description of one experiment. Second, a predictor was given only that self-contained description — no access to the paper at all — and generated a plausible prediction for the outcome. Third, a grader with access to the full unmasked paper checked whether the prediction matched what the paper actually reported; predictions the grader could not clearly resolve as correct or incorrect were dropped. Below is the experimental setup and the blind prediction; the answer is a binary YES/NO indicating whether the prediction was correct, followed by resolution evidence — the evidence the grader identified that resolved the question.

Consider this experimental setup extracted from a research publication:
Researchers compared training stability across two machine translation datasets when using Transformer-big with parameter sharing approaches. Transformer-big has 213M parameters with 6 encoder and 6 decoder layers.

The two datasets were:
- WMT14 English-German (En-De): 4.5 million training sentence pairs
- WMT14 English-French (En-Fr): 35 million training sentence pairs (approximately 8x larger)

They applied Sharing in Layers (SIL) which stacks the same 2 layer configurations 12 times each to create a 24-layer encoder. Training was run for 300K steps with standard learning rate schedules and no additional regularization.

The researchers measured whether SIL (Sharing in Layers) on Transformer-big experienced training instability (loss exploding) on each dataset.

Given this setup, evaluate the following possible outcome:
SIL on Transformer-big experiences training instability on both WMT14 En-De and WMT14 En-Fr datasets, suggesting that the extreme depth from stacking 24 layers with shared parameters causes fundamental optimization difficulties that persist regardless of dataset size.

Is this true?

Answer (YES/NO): NO